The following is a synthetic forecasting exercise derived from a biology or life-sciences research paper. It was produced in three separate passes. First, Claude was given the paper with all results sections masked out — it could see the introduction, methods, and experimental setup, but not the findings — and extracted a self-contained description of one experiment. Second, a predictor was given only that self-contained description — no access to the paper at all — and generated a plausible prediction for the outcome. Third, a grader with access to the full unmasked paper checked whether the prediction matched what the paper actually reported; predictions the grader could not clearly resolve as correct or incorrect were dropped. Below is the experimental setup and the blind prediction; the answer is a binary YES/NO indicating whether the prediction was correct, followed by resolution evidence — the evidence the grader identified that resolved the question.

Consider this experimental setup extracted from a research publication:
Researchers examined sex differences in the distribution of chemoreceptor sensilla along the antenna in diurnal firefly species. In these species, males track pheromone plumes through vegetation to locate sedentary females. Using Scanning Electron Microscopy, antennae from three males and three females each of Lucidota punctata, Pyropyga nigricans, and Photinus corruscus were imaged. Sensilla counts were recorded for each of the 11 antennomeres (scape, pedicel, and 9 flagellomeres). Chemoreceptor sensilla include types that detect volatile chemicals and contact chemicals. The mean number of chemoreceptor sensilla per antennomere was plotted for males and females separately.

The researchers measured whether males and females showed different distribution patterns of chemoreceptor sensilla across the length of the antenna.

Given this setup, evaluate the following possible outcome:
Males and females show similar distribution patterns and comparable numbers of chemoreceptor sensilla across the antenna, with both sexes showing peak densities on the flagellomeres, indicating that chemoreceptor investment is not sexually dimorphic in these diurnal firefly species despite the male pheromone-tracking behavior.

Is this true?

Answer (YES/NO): NO